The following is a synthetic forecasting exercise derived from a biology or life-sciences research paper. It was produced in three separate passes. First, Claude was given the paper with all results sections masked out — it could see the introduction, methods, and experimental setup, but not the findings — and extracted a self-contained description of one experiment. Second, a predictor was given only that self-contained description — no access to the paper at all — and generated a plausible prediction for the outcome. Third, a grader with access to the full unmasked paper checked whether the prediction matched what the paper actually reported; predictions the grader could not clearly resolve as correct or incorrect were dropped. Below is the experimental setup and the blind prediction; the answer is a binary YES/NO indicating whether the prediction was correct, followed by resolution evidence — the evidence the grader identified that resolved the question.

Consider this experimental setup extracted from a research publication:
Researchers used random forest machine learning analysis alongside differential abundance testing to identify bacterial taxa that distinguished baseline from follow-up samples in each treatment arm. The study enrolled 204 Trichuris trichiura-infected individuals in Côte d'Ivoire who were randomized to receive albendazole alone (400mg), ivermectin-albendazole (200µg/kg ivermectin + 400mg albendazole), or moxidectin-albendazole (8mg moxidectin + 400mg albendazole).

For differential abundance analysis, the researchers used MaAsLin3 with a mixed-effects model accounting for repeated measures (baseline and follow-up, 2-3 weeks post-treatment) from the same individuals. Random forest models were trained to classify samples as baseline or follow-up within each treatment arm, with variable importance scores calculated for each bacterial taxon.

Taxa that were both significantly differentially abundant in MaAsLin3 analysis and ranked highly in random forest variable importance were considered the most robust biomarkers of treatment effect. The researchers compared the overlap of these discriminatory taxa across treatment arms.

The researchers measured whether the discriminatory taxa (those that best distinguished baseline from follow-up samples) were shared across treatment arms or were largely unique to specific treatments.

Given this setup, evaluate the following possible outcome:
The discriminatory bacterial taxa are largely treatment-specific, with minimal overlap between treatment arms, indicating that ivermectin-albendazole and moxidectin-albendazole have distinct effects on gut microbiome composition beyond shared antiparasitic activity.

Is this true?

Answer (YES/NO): YES